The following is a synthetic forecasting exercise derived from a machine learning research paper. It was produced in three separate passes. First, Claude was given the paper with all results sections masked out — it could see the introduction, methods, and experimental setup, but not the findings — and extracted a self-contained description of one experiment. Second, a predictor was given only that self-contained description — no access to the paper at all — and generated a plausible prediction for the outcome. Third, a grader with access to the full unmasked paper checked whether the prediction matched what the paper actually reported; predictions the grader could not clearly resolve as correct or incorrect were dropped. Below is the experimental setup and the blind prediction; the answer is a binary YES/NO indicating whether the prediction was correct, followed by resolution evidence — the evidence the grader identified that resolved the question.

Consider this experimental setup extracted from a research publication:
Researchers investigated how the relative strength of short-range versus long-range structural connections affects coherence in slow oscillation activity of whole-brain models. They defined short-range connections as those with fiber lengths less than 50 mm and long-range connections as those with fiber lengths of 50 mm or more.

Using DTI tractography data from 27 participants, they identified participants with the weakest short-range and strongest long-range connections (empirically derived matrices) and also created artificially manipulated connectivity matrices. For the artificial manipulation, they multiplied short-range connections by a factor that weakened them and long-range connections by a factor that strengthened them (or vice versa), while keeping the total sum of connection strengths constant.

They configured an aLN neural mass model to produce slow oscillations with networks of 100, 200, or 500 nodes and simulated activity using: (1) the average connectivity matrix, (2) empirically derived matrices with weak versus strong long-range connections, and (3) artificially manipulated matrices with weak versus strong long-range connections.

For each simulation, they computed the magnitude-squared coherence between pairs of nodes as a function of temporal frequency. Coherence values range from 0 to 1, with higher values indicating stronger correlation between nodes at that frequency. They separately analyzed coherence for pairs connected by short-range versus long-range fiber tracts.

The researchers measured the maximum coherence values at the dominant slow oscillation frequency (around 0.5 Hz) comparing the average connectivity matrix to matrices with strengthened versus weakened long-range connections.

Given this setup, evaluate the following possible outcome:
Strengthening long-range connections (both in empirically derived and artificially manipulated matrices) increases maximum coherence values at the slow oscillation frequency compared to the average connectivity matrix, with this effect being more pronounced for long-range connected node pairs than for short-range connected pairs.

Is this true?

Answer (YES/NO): NO